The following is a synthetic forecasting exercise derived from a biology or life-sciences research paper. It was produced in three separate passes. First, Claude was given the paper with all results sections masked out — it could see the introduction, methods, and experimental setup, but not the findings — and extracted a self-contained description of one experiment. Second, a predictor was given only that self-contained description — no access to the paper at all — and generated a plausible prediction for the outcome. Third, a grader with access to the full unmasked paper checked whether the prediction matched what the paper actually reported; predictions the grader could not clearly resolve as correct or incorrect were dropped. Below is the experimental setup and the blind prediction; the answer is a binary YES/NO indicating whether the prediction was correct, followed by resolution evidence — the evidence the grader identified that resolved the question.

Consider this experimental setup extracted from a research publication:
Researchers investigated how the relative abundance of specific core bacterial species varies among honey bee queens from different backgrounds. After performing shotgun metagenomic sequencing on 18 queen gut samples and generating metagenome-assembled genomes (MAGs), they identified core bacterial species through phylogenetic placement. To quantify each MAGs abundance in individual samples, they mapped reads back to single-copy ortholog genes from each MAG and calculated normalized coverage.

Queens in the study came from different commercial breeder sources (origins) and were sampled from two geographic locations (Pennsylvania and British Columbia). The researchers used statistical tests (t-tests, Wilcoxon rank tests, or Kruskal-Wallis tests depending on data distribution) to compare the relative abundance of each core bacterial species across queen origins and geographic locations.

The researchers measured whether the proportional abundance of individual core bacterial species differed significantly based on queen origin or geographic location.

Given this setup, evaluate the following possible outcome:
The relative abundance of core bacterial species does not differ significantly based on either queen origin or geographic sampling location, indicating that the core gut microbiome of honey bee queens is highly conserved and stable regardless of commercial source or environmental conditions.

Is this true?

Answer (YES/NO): NO